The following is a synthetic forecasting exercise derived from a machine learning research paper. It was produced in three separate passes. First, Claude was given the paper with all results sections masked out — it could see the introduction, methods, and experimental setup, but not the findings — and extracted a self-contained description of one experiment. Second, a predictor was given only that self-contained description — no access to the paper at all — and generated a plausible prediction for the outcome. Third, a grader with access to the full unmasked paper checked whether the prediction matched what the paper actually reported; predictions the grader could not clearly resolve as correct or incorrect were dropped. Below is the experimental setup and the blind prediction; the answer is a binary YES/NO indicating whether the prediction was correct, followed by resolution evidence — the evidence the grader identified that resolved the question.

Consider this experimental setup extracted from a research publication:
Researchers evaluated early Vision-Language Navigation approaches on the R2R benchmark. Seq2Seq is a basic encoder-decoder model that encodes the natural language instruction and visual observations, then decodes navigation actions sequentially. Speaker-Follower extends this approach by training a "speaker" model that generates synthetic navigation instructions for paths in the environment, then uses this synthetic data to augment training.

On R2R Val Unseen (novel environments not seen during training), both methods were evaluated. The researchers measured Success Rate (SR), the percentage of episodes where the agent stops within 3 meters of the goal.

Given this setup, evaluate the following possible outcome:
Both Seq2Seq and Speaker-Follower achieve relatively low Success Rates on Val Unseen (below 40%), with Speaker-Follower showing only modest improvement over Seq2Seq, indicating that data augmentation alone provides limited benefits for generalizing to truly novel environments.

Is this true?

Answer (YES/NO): NO